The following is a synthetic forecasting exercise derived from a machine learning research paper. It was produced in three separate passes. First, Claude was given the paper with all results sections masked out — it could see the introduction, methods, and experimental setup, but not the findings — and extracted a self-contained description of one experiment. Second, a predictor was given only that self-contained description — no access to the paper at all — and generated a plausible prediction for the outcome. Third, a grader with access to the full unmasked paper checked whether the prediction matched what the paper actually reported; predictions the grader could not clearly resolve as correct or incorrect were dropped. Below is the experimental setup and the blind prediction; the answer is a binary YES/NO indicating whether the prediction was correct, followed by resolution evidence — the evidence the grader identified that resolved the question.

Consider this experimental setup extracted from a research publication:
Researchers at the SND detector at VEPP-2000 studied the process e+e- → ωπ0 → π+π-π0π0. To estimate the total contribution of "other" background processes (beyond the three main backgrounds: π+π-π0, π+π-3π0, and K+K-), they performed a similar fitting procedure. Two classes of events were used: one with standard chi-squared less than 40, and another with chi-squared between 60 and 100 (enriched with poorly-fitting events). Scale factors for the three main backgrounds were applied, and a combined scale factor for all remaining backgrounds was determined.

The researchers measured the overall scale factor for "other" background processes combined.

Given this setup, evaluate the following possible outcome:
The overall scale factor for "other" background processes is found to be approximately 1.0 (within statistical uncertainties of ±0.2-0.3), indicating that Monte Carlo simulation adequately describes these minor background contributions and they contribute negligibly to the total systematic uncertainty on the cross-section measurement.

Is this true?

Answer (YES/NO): NO